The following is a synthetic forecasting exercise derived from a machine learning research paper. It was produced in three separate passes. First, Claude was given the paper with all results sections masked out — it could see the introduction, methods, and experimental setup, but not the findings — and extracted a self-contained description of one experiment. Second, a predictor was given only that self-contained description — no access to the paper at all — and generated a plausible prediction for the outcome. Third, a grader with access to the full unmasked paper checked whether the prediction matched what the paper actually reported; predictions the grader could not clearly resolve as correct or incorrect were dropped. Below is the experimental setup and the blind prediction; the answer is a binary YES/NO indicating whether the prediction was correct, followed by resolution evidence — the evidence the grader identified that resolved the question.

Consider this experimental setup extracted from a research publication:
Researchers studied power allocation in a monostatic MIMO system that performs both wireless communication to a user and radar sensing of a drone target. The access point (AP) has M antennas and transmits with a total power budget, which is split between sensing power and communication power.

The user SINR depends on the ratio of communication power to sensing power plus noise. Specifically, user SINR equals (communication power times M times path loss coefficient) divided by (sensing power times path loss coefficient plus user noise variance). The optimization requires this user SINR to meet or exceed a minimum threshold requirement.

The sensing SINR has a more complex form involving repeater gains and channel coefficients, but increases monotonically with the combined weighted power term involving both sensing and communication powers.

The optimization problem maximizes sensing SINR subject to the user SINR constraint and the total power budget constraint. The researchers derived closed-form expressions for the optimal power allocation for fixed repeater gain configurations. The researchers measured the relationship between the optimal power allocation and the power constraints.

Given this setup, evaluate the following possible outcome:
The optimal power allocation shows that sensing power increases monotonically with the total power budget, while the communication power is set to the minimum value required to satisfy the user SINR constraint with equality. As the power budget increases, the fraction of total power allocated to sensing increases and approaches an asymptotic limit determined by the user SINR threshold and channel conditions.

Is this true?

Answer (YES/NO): YES